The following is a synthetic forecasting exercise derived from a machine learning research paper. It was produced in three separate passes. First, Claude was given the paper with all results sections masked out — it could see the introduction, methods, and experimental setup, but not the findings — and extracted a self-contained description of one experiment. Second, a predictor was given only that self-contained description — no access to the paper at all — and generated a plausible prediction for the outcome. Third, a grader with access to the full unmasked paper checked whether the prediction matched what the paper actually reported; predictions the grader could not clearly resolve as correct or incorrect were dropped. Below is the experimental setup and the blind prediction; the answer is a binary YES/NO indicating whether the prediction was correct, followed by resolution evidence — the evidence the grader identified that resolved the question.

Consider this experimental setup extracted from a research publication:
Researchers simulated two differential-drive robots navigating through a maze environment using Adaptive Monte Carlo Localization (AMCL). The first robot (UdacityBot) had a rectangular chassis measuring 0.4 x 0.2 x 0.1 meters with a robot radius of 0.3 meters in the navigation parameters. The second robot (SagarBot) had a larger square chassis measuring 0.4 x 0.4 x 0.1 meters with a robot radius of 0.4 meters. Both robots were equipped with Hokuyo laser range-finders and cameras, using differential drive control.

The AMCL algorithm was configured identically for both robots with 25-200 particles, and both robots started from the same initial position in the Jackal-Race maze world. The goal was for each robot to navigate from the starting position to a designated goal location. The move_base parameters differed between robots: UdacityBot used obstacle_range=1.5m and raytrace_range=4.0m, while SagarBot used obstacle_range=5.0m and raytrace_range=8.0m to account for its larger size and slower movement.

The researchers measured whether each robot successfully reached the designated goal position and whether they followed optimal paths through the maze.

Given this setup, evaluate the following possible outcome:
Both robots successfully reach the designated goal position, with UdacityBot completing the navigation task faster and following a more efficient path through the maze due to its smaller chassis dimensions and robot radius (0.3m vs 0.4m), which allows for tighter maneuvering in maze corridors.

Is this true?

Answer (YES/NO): NO